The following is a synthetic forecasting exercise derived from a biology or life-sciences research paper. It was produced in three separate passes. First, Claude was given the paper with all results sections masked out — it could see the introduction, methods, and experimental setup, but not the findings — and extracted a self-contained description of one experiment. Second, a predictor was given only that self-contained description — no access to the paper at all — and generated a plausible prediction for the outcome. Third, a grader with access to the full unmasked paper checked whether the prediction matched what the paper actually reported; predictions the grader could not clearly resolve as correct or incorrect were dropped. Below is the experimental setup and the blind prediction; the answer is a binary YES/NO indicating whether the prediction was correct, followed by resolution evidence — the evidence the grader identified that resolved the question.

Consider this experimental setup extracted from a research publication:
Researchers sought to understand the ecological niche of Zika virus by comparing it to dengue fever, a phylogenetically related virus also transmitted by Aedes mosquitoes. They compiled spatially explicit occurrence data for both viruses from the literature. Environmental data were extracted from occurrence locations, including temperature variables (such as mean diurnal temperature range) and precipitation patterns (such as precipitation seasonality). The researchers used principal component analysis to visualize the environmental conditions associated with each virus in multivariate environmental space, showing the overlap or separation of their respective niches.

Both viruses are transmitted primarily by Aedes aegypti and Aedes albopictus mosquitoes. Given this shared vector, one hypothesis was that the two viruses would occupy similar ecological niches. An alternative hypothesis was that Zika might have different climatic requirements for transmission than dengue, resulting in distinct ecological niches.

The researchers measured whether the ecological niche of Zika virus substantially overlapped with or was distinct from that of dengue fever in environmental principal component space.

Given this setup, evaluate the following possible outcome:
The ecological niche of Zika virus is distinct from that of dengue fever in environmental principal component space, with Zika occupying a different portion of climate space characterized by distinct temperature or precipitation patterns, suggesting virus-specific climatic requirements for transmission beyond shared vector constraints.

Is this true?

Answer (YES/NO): YES